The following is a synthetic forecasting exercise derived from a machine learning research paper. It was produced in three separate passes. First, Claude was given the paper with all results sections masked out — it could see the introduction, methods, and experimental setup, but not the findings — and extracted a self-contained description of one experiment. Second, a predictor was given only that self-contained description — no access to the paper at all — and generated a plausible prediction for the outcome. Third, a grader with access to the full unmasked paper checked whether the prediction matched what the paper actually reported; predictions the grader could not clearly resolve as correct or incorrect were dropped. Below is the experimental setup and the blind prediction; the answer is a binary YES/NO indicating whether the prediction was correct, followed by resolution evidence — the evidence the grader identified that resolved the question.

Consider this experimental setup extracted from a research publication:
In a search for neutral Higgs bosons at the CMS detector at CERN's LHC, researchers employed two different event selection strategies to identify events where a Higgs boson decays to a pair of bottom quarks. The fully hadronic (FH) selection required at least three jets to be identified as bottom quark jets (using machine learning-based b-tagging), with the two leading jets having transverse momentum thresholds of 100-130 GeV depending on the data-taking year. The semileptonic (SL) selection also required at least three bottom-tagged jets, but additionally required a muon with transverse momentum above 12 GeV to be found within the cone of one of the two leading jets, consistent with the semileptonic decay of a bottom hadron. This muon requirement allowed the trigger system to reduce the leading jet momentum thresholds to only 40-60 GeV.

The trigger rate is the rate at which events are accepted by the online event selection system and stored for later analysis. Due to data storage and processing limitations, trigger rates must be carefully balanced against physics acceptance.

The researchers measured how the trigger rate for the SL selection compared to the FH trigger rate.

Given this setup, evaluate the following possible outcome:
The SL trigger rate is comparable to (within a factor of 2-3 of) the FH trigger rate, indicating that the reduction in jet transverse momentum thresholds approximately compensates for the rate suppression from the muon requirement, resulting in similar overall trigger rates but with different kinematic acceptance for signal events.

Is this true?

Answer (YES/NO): YES